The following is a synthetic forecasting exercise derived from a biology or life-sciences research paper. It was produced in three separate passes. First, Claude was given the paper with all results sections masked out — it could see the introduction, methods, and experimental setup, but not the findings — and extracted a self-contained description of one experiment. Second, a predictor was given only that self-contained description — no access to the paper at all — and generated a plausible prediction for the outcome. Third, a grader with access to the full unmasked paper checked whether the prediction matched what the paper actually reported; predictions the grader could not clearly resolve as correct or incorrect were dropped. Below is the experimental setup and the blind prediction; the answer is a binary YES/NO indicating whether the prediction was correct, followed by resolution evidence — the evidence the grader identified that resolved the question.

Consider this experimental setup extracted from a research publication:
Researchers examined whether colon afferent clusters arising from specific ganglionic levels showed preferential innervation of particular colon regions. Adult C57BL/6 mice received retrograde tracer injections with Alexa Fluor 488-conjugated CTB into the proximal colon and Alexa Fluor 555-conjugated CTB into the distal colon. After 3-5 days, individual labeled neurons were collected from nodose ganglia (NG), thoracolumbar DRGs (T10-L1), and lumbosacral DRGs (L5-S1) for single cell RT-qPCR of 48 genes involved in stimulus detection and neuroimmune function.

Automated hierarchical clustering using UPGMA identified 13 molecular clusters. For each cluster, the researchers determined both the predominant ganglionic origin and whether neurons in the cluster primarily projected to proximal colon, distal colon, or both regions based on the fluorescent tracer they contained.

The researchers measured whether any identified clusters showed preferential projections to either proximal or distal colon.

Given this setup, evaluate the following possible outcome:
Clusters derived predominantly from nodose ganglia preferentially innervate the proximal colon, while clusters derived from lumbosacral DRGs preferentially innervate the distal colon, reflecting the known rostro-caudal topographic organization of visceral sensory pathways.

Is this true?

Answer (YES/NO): NO